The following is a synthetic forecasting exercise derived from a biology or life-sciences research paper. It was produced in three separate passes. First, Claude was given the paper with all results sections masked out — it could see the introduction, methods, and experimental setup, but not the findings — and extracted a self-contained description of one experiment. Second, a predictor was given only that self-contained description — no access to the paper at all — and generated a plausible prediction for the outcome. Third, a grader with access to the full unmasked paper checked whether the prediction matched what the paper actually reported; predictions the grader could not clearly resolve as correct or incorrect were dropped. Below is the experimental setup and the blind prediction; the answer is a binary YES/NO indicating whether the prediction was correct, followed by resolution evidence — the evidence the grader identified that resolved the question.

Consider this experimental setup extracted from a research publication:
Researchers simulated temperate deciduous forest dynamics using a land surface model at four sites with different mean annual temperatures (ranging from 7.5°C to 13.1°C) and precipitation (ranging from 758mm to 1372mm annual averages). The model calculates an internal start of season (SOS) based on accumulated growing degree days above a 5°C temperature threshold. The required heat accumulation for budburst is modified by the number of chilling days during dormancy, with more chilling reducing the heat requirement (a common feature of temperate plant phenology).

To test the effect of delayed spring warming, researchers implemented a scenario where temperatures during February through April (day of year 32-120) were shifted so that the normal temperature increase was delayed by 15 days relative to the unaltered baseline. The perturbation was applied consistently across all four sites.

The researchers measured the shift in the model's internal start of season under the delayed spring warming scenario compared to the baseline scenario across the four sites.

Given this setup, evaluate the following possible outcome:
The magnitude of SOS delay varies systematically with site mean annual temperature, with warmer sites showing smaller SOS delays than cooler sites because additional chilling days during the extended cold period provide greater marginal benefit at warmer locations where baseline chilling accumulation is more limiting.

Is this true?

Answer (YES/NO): NO